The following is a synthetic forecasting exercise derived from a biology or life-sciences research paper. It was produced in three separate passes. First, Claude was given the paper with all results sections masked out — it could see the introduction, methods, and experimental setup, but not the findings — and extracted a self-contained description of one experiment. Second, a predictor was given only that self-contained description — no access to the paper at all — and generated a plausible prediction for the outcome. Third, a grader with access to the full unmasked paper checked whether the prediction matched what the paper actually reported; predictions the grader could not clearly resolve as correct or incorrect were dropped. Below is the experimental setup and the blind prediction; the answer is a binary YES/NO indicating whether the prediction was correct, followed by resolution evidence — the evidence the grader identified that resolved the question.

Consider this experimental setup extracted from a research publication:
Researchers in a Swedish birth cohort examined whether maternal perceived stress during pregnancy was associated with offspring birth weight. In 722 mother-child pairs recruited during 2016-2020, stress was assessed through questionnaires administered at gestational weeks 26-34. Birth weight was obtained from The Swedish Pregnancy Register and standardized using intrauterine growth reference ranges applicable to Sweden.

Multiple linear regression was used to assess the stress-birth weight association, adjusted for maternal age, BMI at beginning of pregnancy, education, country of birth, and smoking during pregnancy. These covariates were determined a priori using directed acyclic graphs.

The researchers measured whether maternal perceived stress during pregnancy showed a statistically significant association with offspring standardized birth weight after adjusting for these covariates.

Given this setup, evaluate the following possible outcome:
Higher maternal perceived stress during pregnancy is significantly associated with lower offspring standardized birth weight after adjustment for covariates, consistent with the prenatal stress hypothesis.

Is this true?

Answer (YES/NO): NO